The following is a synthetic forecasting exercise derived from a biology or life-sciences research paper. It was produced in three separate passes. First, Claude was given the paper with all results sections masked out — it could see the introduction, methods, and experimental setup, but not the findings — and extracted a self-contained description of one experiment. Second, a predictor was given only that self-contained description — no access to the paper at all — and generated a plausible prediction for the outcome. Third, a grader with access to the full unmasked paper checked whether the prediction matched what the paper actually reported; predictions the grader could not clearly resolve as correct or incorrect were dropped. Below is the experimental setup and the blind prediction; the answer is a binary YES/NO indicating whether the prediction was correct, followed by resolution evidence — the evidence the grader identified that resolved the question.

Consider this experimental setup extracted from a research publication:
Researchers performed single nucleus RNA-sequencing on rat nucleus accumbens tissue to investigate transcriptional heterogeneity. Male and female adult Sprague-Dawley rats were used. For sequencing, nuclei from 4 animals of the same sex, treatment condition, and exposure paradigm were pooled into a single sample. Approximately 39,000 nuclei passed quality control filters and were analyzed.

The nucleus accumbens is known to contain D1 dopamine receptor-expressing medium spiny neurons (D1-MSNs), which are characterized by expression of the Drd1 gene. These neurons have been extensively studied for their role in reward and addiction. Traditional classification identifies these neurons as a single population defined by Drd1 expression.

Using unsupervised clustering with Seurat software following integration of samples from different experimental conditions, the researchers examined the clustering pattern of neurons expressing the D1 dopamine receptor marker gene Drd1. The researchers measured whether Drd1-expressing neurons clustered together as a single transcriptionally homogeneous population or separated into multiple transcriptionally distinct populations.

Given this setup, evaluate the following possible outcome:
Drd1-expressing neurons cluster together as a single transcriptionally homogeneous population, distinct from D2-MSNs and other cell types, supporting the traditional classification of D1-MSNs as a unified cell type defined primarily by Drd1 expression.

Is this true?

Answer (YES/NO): NO